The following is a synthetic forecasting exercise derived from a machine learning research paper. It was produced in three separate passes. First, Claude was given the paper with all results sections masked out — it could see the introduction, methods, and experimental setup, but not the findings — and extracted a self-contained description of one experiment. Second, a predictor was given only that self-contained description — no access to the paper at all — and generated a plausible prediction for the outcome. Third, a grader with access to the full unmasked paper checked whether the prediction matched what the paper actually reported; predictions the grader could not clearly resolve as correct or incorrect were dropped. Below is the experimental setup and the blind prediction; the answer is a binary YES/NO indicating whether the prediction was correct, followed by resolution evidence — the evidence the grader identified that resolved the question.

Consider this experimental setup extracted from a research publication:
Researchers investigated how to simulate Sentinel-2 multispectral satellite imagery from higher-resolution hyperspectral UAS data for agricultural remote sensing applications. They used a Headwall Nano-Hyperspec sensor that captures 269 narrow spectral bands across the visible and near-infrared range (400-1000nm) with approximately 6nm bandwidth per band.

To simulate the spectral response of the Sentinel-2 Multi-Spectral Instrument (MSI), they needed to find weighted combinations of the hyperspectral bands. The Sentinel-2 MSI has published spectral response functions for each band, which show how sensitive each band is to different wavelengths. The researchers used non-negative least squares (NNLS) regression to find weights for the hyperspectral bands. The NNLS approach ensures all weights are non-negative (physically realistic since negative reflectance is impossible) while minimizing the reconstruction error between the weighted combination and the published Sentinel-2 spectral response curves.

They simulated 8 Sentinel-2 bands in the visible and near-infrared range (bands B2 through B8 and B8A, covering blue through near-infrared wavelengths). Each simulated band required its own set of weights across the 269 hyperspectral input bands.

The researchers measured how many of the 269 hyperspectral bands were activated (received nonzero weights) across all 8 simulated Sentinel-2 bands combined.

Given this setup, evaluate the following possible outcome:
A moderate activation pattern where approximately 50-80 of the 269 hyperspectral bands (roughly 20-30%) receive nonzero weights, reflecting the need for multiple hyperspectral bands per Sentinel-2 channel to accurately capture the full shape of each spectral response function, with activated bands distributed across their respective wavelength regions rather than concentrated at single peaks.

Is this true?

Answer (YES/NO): NO